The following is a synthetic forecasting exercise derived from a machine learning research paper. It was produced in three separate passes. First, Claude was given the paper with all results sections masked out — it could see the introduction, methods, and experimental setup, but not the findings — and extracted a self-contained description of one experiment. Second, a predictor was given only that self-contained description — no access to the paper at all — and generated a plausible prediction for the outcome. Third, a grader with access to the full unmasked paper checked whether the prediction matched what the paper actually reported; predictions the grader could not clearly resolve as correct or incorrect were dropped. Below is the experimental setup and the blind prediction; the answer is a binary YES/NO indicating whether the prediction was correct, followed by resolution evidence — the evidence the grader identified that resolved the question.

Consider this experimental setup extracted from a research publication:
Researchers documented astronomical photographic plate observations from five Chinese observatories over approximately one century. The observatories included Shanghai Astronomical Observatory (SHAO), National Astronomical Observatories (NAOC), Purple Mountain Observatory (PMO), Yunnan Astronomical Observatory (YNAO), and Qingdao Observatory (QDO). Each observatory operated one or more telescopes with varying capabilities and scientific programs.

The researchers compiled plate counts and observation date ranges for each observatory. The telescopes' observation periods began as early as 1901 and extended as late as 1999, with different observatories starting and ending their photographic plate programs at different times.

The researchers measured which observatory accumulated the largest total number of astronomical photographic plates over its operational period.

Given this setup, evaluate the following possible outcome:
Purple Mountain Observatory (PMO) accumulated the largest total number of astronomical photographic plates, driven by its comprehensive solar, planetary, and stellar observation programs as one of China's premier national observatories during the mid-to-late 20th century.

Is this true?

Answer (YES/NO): YES